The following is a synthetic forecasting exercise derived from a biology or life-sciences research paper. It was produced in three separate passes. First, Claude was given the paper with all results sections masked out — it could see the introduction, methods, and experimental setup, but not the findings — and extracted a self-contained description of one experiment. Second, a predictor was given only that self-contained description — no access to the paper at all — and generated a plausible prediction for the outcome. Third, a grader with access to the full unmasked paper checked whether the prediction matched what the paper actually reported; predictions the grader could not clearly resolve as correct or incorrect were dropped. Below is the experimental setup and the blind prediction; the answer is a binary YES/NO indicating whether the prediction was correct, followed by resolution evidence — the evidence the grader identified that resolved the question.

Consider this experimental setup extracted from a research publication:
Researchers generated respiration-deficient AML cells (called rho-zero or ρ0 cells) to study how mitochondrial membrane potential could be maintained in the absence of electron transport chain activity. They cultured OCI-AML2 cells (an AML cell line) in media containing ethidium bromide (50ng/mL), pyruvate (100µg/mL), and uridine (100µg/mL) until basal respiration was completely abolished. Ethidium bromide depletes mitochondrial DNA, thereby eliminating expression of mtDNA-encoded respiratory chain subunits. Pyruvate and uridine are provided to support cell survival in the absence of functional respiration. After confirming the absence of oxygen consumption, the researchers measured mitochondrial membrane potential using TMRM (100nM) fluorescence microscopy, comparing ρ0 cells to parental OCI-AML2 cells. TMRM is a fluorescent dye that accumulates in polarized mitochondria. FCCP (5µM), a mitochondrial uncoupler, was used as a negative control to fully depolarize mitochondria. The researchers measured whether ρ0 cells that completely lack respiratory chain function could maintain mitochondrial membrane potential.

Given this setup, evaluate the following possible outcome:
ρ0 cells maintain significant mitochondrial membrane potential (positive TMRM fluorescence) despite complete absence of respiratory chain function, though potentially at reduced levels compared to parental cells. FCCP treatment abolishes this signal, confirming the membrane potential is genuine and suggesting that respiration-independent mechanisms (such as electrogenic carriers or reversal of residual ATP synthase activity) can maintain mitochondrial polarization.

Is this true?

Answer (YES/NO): YES